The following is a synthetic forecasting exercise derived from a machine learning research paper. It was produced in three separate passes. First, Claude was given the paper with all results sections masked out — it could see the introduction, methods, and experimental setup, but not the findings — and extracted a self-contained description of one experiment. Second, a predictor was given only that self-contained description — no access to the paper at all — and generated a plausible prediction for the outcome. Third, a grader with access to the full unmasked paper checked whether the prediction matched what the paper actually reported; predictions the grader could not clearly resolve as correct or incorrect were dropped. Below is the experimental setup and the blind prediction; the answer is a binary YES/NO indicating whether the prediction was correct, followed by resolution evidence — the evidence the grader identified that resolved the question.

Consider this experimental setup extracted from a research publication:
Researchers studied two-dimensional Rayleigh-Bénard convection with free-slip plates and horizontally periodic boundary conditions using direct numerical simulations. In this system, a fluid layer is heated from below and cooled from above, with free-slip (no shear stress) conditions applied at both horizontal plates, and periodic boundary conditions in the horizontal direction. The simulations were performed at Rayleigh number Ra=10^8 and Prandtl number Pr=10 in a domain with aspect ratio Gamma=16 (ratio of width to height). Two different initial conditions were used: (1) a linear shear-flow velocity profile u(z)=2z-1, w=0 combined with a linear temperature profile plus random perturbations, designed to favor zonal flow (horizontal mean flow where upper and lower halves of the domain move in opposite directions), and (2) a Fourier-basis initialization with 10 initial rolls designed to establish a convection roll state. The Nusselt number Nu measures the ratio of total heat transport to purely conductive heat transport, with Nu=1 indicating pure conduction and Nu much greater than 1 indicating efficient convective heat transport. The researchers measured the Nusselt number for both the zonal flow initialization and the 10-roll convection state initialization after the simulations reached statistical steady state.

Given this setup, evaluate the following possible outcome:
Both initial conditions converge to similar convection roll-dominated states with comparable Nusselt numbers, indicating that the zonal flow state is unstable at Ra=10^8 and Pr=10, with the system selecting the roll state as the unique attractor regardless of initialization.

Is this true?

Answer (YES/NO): NO